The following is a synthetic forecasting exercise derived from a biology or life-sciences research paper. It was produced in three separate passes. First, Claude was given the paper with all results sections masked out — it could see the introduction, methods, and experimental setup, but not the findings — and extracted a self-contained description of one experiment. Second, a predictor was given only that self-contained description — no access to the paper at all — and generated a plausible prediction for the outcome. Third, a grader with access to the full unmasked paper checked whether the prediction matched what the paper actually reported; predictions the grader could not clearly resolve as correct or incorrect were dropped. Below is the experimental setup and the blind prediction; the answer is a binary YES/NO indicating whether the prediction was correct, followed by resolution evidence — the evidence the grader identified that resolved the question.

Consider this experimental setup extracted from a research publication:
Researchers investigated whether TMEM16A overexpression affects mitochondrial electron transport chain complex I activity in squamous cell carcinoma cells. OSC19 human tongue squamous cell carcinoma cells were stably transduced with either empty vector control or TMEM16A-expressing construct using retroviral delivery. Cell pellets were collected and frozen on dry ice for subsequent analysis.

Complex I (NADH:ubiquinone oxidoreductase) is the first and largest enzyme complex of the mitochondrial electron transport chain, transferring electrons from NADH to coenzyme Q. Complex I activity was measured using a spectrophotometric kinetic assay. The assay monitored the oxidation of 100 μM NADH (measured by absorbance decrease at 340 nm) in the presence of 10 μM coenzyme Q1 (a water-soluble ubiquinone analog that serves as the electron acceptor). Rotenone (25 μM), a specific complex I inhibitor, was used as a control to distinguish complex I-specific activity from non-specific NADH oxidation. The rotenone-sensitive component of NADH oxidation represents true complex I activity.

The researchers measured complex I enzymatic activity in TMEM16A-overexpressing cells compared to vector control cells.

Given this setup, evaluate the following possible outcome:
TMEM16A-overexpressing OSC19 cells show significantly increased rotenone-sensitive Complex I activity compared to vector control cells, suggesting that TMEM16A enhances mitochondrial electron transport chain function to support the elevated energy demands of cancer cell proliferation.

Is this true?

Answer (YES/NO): YES